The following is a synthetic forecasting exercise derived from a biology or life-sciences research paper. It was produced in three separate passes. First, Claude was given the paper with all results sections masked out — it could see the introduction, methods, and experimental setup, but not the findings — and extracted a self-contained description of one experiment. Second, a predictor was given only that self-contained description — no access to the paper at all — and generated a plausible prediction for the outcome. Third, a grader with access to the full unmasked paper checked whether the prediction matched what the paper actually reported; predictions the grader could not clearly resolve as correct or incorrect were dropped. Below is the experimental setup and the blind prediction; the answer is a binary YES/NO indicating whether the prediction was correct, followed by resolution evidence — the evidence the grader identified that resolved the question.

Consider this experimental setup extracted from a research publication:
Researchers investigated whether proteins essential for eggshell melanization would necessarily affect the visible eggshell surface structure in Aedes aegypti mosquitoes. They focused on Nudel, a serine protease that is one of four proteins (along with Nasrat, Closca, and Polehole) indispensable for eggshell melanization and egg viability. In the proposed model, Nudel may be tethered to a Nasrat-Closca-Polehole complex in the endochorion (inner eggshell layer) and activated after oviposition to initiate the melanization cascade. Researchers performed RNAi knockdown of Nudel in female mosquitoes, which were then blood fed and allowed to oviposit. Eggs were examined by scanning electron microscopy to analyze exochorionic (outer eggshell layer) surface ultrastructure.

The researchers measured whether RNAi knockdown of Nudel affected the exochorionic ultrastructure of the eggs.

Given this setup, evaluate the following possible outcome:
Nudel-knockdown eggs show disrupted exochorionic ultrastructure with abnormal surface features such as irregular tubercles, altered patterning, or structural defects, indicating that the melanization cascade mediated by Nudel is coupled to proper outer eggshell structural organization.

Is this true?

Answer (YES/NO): NO